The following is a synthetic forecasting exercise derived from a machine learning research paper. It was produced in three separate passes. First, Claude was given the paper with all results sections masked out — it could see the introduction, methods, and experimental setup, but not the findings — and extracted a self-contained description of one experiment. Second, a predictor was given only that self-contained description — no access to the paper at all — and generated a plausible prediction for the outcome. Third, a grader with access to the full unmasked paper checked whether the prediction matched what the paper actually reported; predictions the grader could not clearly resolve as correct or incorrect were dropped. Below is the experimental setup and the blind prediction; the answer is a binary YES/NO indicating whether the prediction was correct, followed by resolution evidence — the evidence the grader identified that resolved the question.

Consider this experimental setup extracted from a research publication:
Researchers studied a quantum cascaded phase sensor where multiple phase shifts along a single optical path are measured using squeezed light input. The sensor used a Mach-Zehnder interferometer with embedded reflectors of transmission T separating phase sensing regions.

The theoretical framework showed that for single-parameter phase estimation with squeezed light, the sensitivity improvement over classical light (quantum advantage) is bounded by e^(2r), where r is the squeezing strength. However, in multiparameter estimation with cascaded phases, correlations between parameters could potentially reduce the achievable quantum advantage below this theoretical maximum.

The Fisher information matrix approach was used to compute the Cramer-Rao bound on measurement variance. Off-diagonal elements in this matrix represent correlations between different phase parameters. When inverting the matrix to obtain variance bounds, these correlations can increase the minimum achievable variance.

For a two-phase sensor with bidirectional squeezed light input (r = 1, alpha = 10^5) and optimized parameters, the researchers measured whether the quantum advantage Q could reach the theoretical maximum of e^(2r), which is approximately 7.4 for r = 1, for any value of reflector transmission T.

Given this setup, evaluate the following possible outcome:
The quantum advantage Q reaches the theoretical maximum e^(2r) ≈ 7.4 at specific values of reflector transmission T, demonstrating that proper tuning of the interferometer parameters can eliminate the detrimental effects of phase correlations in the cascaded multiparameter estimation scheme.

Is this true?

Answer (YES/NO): YES